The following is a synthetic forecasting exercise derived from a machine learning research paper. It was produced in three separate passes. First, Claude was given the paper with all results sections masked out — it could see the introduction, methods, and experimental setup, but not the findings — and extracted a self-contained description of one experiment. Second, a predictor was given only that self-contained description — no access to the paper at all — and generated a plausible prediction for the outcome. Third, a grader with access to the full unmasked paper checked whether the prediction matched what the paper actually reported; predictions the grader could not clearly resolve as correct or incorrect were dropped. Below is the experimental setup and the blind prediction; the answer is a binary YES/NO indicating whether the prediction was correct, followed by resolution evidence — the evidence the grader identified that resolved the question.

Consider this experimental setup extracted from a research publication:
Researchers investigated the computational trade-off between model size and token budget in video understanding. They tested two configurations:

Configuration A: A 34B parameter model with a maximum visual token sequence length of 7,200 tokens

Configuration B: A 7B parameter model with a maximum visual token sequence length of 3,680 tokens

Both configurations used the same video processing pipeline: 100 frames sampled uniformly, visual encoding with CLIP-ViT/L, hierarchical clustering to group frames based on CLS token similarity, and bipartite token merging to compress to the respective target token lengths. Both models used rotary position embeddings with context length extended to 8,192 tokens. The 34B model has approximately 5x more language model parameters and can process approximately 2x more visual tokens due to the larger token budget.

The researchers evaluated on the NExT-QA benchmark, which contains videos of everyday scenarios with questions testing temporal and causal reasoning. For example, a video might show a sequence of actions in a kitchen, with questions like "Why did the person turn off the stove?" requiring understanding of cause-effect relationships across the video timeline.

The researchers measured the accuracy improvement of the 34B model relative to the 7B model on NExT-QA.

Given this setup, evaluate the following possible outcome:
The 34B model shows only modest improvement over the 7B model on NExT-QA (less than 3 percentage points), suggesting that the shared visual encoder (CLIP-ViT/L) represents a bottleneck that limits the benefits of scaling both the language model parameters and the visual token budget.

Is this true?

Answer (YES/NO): NO